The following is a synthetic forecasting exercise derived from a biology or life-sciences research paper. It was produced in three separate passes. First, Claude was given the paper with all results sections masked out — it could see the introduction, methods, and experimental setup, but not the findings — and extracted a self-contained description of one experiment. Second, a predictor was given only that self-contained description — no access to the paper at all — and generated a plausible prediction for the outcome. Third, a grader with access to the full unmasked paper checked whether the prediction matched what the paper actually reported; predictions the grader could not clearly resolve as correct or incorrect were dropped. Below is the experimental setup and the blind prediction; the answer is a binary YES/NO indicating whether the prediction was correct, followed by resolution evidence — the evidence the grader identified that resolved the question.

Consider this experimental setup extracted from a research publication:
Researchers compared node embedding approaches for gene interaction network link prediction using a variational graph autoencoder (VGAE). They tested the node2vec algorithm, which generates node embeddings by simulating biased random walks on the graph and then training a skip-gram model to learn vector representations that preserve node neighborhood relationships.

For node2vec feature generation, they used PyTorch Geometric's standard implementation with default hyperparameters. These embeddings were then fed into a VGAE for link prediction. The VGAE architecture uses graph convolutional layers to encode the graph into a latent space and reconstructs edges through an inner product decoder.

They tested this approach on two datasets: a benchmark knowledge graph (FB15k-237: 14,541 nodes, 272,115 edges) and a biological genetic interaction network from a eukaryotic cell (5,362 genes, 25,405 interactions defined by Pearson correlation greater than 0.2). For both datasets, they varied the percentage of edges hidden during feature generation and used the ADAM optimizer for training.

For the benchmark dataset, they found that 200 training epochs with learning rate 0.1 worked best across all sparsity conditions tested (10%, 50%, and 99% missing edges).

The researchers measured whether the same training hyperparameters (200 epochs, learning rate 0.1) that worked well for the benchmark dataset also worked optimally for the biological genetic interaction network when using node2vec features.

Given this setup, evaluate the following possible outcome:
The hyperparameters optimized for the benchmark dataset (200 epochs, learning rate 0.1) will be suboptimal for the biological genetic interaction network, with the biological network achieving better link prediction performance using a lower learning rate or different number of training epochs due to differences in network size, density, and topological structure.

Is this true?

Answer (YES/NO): YES